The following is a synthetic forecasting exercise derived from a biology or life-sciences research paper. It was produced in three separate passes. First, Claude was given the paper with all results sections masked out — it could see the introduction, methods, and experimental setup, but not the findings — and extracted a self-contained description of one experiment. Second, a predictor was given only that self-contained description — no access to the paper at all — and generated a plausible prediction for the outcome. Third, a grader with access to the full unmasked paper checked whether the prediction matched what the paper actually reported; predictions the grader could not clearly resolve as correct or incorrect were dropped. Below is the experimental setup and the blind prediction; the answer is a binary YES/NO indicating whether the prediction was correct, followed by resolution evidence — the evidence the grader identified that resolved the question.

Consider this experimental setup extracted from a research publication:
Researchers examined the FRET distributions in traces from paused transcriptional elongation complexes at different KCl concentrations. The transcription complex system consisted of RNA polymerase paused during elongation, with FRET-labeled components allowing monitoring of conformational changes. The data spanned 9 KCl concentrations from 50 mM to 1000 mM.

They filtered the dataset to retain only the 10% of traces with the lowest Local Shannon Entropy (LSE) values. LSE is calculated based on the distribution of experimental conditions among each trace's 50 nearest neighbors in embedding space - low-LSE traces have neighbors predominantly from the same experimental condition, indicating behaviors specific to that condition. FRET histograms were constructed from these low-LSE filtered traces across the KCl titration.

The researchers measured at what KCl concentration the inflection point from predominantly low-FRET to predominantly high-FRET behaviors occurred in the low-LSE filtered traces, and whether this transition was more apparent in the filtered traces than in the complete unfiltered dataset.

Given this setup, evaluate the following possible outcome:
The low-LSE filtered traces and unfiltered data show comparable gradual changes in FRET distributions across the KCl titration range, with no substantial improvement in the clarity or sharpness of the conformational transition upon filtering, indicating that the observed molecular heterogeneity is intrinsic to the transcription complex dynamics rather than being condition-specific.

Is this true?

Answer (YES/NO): NO